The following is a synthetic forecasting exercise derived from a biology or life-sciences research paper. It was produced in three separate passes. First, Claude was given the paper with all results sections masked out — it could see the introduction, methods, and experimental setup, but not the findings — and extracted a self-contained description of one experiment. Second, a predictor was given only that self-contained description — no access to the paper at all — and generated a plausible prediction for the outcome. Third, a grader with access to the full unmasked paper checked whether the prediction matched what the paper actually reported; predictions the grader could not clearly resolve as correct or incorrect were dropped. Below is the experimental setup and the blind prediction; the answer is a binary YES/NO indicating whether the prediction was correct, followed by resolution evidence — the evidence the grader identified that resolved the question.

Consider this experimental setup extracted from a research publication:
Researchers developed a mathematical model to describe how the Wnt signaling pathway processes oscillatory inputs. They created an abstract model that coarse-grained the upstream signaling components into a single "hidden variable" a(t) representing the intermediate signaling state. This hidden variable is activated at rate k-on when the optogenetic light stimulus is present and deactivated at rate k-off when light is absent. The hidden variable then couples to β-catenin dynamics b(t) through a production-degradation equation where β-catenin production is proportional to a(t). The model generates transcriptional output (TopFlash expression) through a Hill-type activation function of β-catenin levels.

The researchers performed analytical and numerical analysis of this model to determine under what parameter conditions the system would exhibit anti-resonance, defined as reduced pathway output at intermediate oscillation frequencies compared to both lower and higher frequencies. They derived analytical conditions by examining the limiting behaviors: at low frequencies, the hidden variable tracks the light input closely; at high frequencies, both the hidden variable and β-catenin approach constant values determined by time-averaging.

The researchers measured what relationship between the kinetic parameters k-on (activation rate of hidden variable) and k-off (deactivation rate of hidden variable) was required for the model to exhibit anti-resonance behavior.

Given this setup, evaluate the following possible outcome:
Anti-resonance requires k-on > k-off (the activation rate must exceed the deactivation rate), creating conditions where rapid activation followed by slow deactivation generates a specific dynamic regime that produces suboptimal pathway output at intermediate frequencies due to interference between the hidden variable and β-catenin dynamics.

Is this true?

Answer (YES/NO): NO